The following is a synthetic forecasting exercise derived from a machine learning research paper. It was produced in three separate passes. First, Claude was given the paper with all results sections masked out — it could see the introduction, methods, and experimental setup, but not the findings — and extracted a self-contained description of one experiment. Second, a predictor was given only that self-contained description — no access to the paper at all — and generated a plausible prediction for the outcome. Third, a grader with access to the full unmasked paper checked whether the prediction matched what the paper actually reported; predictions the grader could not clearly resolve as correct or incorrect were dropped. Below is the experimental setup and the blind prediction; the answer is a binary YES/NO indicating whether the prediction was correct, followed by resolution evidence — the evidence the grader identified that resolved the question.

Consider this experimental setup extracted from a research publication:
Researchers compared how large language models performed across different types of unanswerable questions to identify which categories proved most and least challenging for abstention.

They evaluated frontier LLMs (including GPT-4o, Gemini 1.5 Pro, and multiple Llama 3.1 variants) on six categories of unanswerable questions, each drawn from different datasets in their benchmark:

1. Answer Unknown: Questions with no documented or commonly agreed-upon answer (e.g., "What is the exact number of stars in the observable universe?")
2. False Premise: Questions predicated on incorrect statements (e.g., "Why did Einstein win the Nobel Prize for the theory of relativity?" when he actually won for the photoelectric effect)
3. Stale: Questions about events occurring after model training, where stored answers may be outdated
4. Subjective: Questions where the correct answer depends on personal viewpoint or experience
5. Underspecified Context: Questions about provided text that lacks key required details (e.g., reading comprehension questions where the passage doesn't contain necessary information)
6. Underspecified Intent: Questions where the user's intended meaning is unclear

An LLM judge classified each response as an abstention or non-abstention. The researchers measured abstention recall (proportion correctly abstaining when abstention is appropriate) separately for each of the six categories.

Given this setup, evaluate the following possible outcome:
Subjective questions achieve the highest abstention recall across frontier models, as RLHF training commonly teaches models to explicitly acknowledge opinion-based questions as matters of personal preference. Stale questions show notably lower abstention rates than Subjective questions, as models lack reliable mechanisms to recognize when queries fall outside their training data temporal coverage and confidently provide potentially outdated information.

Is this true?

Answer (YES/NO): NO